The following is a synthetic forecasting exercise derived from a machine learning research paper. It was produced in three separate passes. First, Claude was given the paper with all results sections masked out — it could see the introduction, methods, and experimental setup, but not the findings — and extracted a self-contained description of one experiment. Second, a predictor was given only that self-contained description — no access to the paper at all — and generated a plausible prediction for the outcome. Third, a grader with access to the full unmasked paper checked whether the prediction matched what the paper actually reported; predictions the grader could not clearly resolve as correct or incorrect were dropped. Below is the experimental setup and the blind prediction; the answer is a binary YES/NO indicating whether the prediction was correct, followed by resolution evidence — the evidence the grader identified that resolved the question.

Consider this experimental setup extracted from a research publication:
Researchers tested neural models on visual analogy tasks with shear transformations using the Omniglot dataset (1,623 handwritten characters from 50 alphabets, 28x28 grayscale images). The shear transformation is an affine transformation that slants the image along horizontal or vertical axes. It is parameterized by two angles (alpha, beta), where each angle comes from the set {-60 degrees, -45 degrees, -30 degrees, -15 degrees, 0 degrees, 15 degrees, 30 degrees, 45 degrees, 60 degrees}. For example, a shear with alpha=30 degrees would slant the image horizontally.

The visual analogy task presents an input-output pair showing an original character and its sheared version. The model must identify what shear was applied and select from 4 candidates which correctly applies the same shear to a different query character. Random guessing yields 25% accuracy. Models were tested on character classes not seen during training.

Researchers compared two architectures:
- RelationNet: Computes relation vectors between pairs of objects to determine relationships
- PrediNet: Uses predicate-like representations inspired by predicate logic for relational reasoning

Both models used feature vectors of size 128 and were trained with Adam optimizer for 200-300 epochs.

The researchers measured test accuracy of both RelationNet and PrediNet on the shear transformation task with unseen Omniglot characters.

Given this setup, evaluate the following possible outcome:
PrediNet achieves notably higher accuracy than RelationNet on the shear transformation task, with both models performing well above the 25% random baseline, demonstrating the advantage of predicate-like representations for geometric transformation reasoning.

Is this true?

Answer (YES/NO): NO